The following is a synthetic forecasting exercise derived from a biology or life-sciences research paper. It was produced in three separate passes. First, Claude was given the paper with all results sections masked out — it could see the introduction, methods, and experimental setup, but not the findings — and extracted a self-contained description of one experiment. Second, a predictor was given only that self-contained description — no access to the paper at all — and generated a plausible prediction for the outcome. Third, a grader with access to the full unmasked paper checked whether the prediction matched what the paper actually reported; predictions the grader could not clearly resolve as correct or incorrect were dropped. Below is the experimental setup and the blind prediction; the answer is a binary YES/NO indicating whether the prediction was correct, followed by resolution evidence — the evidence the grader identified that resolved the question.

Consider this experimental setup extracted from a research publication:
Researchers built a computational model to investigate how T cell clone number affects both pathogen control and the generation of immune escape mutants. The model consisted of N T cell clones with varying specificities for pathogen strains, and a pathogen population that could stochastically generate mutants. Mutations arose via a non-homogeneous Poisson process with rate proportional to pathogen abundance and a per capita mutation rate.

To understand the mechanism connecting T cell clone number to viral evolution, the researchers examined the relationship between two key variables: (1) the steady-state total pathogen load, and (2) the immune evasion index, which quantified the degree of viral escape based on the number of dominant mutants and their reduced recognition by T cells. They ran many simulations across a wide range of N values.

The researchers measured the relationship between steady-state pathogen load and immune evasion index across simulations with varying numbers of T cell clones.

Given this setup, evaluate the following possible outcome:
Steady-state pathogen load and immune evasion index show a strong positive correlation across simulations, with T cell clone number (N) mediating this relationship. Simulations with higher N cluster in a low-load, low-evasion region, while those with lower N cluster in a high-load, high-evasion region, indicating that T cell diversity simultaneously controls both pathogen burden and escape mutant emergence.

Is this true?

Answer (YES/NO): NO